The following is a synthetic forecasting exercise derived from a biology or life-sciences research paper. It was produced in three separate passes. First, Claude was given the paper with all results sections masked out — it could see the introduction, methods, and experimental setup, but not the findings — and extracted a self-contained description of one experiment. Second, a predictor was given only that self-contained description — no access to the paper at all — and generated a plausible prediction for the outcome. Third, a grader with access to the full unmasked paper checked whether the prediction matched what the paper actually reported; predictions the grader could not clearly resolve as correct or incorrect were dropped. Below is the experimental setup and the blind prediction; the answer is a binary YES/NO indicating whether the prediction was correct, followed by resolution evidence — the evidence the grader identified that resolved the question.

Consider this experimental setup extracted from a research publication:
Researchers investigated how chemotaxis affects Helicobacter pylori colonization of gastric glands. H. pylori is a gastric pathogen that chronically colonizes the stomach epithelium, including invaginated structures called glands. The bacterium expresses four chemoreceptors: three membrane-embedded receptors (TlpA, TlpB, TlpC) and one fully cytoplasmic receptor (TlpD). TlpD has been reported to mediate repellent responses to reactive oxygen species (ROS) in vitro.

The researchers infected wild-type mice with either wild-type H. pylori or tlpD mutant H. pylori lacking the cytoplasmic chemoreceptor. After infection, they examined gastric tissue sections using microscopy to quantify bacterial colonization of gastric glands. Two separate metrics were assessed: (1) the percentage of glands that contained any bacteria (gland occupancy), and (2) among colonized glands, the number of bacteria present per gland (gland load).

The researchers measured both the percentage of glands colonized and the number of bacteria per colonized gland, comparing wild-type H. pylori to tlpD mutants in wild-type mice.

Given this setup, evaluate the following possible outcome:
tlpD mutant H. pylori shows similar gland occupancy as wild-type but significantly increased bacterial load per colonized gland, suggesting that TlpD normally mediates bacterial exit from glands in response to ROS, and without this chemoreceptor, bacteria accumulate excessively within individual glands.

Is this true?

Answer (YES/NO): NO